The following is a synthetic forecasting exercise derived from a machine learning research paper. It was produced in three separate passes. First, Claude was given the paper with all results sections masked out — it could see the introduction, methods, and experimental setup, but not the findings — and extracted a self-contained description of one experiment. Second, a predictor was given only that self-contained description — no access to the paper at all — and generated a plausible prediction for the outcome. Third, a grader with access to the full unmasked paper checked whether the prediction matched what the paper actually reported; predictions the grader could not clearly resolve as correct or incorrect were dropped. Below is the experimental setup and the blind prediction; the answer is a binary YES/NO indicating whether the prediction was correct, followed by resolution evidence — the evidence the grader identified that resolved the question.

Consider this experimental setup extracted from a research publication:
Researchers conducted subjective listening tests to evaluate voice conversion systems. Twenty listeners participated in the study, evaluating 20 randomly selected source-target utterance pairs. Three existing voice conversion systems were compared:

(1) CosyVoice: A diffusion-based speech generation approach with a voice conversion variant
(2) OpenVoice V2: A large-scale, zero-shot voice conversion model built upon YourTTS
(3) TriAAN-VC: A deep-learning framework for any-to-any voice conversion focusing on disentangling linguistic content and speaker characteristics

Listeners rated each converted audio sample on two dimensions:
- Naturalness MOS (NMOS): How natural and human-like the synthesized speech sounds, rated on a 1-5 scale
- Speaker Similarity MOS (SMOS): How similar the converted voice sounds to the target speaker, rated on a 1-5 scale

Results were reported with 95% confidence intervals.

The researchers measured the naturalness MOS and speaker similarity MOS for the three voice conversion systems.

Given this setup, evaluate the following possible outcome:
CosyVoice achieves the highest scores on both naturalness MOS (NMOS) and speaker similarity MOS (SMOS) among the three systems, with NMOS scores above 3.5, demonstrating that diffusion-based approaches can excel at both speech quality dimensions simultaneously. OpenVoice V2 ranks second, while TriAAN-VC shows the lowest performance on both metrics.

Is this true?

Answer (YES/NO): NO